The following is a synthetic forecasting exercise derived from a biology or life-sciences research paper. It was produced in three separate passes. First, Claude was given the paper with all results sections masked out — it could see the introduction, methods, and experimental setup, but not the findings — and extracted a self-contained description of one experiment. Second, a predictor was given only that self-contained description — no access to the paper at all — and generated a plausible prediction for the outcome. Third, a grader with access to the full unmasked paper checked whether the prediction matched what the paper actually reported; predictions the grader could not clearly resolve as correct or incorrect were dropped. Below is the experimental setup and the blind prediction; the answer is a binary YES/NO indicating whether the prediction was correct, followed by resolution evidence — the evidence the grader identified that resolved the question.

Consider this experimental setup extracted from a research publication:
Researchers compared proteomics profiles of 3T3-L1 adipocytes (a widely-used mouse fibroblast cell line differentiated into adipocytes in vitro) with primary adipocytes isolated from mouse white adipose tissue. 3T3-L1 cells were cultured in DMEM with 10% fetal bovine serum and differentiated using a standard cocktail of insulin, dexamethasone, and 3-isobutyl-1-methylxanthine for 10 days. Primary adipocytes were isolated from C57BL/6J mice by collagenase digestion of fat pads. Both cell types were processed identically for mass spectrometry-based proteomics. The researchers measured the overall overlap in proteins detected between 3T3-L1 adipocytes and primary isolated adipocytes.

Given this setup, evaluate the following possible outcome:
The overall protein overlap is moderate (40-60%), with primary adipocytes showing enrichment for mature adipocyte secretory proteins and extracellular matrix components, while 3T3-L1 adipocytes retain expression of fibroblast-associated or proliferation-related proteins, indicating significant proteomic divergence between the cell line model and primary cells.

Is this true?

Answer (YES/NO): NO